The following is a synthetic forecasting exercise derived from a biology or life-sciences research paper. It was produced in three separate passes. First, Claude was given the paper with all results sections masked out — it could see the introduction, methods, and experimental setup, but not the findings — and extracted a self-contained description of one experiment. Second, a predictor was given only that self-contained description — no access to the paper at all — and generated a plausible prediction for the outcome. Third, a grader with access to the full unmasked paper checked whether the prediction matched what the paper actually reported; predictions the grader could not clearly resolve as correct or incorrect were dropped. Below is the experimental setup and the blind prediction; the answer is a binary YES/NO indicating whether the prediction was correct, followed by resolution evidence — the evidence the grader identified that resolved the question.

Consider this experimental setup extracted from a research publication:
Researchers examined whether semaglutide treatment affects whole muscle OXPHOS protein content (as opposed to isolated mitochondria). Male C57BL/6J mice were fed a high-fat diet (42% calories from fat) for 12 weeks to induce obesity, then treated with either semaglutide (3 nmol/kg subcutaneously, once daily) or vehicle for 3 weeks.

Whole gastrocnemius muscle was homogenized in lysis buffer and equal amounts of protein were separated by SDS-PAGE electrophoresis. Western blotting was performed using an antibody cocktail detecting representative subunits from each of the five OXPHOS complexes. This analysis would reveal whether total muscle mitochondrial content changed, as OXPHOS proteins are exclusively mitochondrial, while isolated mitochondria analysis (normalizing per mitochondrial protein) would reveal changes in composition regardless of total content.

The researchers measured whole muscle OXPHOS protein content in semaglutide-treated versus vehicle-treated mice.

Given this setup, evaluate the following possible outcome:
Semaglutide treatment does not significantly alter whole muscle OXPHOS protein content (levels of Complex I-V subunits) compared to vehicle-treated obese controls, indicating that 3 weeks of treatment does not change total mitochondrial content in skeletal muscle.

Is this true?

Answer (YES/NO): YES